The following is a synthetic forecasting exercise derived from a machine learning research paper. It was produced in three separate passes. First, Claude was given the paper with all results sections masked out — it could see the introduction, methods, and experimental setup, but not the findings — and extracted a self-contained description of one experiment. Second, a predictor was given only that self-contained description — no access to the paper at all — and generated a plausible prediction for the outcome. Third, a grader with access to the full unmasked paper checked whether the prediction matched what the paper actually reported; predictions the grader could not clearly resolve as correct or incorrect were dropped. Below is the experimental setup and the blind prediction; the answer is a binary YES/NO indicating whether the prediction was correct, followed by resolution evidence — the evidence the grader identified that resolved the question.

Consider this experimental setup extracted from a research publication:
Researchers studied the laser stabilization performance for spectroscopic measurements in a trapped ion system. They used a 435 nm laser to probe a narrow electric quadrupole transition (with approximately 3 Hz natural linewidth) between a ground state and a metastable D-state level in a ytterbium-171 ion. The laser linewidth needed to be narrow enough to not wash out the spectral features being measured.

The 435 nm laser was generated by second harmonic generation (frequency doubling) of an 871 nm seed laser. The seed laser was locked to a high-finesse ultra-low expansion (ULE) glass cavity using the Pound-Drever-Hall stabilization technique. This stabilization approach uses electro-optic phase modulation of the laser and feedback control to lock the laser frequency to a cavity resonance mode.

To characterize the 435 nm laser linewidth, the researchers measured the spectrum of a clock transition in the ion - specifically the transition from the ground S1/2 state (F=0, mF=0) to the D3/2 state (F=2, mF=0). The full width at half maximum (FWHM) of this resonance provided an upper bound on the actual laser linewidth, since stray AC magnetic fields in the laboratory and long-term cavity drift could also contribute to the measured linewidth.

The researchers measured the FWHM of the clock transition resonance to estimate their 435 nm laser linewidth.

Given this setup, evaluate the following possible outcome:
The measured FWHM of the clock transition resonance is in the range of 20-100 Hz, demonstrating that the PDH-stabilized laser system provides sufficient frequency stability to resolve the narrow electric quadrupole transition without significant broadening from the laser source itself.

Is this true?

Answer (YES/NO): NO